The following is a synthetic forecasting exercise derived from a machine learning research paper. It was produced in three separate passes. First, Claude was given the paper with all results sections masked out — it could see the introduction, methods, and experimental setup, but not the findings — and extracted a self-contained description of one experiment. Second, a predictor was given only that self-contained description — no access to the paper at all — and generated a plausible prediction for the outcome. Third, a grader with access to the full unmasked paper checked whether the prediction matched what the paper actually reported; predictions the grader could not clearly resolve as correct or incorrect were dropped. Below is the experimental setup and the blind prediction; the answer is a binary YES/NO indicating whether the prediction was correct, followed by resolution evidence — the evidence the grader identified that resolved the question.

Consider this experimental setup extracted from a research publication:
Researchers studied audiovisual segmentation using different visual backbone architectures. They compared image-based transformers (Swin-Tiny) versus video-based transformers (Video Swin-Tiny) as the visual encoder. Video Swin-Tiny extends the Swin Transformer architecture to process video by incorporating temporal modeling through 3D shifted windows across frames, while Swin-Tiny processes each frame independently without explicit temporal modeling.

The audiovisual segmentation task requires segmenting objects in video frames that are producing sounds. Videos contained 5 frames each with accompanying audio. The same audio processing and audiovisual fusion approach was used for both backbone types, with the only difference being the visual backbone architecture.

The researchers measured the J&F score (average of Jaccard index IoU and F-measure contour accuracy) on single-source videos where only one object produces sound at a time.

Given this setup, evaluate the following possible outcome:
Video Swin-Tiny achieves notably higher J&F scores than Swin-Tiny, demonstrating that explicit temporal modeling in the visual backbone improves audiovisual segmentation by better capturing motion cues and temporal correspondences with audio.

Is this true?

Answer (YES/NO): NO